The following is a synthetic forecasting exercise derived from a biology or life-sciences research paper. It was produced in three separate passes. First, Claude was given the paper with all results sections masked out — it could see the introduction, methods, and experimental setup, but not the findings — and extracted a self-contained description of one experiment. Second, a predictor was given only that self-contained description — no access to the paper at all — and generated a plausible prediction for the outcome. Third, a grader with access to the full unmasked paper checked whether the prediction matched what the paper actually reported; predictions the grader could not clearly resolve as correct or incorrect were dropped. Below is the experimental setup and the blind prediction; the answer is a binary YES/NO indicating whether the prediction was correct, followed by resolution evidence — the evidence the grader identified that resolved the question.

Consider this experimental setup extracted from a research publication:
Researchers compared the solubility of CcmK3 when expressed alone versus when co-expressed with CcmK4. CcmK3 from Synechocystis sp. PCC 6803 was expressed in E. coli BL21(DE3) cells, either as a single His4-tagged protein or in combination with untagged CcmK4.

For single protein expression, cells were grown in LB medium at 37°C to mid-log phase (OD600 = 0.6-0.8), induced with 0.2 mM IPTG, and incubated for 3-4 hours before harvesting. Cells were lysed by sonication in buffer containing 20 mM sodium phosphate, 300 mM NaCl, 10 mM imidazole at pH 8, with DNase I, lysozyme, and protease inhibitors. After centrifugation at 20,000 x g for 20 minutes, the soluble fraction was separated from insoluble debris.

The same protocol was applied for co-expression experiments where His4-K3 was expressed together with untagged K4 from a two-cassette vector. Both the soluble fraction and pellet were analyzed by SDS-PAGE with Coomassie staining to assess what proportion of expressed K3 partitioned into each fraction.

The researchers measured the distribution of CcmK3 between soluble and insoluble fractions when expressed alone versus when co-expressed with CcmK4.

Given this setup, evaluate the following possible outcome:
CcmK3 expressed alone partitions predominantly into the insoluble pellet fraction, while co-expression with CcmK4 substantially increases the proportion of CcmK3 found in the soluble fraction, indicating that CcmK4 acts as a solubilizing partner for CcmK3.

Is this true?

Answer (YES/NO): YES